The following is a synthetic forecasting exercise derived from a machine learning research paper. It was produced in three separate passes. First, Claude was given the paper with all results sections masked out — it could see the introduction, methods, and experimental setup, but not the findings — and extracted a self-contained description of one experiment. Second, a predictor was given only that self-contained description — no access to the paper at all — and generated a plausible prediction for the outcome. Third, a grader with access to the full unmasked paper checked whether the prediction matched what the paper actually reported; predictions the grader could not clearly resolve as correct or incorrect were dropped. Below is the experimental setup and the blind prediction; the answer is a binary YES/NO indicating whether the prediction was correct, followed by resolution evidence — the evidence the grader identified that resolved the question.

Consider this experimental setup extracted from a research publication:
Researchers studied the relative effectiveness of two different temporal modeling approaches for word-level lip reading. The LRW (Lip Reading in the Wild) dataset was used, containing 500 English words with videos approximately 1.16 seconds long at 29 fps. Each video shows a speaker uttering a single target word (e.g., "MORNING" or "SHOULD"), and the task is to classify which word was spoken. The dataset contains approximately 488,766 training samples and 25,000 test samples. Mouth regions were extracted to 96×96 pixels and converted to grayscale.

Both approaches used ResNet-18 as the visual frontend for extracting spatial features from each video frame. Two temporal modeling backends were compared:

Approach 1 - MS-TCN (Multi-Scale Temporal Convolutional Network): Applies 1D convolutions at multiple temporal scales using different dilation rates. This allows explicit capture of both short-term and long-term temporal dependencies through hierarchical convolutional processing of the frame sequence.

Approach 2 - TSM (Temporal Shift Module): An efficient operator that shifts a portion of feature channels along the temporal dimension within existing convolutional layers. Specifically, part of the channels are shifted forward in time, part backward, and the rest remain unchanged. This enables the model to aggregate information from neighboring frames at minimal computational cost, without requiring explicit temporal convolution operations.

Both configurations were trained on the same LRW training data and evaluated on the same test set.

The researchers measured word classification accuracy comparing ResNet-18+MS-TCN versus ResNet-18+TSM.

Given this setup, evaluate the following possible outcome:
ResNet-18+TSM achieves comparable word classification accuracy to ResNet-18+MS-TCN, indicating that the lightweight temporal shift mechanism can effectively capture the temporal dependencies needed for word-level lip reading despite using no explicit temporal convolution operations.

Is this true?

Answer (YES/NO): NO